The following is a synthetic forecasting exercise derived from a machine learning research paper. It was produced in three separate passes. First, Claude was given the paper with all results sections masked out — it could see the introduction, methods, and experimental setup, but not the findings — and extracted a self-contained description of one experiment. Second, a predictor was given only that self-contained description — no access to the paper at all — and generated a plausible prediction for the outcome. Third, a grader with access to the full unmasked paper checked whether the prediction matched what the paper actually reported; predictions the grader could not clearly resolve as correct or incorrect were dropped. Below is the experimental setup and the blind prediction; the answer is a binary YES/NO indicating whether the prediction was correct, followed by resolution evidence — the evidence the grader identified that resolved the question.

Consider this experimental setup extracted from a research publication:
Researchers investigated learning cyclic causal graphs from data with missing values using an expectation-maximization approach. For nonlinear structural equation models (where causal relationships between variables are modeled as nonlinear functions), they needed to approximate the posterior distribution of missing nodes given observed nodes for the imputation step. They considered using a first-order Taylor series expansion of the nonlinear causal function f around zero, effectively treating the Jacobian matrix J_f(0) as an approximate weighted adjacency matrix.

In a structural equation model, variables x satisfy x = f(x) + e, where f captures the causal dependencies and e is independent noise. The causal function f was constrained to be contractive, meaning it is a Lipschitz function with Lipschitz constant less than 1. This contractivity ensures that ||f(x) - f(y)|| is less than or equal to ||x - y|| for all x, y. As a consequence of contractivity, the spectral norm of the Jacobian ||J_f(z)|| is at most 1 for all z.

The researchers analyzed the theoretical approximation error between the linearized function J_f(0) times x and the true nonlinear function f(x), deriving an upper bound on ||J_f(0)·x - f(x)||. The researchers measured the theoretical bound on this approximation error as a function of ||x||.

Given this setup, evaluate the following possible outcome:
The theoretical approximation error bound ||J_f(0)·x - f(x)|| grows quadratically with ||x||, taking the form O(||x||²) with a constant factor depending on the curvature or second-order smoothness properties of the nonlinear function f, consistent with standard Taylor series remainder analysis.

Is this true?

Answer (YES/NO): NO